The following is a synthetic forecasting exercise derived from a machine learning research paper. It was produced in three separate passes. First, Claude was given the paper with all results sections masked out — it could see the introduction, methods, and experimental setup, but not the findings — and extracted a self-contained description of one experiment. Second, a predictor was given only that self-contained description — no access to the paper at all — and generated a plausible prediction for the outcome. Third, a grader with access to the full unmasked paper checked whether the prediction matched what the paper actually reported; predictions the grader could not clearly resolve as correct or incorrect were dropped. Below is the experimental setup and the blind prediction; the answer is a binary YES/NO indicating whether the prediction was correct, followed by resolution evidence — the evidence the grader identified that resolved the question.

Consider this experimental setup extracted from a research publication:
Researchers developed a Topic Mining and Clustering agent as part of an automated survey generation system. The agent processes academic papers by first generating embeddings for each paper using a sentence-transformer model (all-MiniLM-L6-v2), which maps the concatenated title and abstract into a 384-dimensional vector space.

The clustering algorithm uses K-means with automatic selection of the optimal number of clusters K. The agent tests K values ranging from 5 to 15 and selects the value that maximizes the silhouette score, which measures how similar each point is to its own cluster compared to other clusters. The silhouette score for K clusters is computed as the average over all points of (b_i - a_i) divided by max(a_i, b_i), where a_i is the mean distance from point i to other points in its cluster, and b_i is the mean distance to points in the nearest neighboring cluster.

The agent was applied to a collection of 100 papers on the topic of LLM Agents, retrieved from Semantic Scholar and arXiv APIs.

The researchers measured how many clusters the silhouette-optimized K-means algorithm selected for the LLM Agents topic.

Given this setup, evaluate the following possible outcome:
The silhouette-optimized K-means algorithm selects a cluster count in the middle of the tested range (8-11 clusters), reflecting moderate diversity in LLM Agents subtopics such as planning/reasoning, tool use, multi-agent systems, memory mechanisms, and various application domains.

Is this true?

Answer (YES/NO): YES